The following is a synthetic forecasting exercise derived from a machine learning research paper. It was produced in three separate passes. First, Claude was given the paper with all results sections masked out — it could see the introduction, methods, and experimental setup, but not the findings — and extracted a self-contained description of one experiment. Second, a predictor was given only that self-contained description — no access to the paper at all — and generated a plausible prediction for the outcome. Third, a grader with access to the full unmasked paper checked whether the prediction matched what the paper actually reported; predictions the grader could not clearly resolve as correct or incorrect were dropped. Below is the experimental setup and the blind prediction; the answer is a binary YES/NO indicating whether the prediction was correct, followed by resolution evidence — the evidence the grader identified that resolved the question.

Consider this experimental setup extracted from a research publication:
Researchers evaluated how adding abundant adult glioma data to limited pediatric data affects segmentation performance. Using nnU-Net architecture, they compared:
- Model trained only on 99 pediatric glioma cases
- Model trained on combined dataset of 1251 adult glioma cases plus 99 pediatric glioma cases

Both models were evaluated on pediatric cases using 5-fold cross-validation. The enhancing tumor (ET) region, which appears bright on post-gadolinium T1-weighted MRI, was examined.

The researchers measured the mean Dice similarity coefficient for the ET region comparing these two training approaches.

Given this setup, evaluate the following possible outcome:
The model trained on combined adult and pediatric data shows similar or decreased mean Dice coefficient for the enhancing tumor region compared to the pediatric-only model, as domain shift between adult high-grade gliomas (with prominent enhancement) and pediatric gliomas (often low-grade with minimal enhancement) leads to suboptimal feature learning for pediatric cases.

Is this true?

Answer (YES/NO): NO